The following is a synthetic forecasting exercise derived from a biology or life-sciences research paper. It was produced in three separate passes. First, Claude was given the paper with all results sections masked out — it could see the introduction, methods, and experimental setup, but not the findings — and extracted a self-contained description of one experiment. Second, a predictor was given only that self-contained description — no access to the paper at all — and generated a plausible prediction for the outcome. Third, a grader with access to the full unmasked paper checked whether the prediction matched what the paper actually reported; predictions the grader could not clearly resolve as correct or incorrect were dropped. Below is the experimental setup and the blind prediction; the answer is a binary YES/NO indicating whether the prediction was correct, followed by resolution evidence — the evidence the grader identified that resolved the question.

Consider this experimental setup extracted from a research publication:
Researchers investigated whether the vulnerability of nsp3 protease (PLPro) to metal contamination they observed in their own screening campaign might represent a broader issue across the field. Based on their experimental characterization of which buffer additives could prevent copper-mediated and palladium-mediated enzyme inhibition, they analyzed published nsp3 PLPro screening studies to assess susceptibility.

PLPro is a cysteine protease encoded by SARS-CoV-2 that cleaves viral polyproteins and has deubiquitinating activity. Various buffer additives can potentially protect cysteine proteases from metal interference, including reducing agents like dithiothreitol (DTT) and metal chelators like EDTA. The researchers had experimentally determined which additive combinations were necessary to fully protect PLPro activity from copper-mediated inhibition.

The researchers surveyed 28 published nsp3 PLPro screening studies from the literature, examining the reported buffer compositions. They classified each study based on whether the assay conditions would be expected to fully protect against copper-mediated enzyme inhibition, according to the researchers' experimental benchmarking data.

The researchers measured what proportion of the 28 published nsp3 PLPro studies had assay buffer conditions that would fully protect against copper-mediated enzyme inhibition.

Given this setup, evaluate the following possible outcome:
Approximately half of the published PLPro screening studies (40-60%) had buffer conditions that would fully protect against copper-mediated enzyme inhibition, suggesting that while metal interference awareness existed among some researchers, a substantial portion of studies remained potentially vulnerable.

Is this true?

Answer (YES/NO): NO